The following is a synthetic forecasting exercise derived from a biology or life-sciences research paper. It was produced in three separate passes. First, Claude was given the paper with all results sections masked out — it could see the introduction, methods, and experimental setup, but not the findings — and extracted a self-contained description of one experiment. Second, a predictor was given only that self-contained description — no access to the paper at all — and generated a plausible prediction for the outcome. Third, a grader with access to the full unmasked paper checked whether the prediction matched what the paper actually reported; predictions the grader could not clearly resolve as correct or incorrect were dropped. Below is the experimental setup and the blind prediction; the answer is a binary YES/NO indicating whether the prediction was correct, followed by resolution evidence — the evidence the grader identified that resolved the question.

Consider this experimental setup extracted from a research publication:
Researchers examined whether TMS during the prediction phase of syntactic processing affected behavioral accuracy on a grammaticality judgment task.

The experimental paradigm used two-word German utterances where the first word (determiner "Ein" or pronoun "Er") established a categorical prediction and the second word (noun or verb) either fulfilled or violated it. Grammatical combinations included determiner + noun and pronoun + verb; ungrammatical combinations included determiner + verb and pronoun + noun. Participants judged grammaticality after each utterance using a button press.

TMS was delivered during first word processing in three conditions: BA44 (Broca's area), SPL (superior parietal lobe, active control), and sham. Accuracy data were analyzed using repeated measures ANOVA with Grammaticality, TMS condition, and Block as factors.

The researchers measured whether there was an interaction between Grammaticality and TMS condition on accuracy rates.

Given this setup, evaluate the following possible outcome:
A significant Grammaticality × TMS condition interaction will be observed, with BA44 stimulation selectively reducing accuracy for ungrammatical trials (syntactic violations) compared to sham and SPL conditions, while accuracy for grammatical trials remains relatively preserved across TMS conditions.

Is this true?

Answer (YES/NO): NO